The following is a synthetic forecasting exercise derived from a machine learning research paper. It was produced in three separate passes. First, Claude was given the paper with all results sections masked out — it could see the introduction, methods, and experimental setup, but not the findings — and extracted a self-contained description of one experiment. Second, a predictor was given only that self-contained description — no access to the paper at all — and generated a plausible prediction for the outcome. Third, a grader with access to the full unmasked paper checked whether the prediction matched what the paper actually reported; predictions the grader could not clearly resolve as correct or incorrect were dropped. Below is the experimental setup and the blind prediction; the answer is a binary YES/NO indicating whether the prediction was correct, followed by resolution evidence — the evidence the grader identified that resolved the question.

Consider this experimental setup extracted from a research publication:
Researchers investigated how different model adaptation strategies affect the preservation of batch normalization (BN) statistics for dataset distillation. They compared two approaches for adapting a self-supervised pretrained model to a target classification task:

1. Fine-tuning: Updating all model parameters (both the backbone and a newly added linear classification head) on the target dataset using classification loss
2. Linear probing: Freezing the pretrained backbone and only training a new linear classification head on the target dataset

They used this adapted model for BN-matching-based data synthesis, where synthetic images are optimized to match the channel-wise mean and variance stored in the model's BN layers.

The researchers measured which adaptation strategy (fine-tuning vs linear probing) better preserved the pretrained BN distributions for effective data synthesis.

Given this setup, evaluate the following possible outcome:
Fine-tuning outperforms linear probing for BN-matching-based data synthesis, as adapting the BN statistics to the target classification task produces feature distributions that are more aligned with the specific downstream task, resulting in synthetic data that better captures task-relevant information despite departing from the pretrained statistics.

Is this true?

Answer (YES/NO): NO